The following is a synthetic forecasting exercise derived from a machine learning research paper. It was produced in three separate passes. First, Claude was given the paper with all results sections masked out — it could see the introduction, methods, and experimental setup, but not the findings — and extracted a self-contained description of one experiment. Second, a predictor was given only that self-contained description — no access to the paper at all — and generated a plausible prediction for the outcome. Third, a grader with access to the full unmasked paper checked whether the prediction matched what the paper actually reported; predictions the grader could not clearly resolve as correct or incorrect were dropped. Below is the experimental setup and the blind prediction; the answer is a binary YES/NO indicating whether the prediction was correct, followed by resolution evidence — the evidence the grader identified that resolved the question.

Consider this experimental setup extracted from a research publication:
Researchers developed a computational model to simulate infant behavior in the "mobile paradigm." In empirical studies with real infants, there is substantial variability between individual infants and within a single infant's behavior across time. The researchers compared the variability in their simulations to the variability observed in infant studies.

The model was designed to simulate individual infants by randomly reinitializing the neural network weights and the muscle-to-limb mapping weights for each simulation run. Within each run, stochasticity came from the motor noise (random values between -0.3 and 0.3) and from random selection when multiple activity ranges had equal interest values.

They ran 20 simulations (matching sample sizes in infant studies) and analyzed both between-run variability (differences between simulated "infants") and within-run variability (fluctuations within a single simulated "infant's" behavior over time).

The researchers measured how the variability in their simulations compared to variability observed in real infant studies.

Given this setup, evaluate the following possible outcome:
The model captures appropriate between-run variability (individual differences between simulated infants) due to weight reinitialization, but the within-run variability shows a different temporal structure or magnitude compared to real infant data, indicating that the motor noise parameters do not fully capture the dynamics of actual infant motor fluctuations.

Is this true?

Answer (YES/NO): NO